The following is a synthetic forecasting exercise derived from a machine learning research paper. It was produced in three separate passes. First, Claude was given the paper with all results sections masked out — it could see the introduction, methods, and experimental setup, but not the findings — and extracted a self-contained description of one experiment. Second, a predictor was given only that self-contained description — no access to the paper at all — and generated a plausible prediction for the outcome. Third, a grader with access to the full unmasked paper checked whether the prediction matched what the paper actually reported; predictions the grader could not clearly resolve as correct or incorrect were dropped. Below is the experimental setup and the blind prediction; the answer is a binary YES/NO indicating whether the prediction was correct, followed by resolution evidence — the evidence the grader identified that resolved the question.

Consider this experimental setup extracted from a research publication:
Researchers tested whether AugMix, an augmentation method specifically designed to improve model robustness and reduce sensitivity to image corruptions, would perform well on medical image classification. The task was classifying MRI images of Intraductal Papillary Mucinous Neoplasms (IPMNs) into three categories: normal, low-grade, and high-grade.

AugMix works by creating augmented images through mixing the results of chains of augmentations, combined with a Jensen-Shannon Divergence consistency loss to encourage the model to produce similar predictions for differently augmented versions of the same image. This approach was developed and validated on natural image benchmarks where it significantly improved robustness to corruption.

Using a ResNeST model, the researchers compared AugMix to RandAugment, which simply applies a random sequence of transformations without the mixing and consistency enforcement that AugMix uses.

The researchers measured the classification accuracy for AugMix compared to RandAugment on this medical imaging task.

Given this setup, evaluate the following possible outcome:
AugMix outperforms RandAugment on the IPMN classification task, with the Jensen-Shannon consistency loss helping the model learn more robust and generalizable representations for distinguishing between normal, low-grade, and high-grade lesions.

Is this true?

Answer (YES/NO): NO